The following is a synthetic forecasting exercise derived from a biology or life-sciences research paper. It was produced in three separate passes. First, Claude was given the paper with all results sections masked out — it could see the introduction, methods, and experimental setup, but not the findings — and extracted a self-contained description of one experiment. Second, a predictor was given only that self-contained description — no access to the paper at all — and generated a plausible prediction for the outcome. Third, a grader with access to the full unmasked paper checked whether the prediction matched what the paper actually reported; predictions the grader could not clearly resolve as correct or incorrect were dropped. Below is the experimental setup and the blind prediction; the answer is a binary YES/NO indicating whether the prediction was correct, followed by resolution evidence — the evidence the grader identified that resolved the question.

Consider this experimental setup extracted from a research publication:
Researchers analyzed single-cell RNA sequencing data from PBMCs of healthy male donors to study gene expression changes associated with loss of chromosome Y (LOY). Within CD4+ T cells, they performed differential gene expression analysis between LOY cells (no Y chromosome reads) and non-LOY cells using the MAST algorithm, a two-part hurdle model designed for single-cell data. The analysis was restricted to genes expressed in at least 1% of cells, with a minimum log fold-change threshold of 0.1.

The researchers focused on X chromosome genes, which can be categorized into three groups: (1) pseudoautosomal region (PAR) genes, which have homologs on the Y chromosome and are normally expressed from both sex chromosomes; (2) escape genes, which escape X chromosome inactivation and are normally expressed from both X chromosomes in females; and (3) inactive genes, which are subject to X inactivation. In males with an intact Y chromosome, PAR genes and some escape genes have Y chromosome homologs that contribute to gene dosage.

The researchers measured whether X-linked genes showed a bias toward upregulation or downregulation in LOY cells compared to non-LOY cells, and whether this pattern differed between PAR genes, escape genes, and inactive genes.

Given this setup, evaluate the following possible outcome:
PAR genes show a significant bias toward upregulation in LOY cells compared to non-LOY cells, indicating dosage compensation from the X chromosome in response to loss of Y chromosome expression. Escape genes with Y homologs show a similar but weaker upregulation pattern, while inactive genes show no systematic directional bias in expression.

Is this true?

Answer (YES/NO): NO